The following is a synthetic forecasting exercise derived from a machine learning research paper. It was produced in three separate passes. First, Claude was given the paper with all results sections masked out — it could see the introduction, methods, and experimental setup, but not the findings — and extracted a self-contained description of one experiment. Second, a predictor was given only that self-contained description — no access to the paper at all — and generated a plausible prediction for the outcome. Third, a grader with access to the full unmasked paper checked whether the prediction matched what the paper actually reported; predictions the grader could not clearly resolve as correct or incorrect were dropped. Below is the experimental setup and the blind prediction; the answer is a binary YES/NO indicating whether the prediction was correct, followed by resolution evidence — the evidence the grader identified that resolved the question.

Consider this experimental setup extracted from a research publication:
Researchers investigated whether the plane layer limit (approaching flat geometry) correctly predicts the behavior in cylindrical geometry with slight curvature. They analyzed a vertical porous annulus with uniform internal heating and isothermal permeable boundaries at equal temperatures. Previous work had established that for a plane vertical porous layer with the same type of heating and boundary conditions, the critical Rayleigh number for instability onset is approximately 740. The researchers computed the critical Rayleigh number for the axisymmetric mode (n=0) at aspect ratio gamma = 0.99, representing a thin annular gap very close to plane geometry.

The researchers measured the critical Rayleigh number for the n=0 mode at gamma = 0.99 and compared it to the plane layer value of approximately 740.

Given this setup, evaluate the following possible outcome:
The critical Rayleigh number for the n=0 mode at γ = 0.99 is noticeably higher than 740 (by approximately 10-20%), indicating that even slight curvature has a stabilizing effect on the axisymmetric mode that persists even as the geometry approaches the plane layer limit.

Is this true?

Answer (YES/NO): NO